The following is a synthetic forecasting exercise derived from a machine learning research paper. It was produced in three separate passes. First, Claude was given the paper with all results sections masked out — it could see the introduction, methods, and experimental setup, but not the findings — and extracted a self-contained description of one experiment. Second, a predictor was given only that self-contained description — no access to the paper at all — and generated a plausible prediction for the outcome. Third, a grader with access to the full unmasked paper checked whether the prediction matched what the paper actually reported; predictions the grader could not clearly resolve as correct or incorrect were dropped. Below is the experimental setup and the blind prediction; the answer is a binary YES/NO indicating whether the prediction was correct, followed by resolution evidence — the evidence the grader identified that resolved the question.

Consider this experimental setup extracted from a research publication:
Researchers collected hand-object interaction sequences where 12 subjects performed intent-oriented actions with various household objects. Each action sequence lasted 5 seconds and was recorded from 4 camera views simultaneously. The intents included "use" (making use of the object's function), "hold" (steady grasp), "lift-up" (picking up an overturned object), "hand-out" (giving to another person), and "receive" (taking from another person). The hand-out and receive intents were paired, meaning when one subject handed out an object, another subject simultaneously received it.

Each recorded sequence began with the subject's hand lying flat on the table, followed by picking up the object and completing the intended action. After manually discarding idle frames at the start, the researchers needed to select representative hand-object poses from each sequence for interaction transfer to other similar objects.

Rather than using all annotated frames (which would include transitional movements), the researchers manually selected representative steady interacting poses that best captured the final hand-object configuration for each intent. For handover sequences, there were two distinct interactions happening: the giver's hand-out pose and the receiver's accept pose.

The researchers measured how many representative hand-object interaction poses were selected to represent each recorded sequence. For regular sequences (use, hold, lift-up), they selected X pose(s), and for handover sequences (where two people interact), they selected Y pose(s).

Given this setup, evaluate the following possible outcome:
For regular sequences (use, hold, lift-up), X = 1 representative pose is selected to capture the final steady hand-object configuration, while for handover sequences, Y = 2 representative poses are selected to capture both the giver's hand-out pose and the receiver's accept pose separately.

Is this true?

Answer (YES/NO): YES